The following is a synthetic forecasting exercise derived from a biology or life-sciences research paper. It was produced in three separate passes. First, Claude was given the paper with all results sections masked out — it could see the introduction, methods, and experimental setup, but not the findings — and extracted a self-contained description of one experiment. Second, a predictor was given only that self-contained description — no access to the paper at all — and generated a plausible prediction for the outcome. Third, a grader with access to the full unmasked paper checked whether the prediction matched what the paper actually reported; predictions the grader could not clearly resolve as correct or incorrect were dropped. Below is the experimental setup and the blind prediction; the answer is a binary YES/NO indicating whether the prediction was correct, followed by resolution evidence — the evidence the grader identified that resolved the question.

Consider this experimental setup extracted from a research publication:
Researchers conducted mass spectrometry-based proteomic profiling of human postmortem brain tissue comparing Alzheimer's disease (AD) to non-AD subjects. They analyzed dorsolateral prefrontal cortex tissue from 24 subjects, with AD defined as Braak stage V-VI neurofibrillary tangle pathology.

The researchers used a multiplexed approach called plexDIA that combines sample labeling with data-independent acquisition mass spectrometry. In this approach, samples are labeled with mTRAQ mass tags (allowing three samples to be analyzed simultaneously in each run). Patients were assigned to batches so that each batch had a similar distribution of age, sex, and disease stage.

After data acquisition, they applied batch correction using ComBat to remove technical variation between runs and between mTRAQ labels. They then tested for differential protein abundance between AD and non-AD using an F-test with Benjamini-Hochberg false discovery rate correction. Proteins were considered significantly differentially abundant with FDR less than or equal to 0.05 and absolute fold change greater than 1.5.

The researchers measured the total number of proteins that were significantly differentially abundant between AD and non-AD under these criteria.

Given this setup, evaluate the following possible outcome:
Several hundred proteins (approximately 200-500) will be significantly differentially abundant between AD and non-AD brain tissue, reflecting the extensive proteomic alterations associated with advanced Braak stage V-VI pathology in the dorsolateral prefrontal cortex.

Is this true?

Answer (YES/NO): YES